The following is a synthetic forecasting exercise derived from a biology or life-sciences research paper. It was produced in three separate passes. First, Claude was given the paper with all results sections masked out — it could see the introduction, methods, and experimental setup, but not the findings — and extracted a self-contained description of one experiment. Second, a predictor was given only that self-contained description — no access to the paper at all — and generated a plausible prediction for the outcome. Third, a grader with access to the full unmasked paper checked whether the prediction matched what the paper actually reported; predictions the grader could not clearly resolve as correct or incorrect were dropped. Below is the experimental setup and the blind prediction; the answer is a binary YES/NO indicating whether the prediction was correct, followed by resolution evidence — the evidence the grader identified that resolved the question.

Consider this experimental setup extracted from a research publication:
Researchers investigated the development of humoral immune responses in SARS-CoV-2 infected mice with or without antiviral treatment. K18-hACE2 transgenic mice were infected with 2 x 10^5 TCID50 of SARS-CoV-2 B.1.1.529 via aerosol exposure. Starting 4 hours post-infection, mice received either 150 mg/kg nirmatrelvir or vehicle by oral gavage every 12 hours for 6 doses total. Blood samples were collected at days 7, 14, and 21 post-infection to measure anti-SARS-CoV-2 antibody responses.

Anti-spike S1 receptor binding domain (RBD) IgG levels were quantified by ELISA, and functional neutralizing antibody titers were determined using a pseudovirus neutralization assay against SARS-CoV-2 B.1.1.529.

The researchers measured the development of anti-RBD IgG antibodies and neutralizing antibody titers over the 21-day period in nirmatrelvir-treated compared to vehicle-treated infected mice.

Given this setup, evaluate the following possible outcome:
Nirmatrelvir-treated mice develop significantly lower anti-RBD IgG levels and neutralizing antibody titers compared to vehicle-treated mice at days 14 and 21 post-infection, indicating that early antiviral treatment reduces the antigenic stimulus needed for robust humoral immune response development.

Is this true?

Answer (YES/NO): YES